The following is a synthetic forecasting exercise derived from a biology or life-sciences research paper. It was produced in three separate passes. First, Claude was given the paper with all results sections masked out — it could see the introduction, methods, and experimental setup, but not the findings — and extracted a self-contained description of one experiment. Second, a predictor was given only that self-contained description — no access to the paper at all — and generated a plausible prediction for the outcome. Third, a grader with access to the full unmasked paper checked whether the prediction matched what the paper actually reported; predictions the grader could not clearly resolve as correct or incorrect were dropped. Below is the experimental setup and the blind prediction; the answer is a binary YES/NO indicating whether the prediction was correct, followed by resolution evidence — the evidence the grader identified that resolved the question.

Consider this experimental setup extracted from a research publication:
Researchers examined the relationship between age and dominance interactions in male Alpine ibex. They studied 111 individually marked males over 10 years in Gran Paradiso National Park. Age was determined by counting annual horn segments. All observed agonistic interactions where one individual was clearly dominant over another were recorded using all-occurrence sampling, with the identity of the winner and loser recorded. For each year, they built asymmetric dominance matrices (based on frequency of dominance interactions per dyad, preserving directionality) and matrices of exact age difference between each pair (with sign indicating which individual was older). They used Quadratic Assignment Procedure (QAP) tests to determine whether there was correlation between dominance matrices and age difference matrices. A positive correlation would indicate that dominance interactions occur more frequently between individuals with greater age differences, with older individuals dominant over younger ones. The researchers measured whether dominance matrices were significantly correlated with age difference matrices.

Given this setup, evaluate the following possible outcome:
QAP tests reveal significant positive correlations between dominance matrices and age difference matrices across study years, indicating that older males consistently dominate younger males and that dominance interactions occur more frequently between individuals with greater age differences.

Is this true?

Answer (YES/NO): YES